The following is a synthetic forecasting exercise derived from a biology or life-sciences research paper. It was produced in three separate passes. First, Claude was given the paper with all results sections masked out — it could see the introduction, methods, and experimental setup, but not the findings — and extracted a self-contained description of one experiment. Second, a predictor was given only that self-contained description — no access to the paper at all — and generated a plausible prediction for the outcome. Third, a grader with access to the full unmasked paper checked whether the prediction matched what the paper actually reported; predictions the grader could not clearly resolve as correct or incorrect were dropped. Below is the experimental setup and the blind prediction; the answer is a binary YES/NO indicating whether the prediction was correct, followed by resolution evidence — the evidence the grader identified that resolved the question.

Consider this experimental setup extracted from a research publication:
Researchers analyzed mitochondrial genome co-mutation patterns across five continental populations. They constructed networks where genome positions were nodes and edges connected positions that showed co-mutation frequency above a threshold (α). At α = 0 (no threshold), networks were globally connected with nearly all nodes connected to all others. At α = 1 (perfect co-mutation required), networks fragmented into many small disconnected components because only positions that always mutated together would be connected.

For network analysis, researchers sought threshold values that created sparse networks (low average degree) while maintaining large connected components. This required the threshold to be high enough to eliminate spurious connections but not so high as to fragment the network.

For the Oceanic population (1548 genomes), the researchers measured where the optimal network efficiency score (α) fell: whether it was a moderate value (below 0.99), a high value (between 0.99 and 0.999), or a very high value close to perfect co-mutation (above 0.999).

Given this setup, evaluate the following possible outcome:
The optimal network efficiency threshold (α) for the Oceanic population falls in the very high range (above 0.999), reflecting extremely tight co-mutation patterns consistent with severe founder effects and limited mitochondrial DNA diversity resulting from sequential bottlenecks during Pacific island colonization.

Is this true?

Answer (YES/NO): NO